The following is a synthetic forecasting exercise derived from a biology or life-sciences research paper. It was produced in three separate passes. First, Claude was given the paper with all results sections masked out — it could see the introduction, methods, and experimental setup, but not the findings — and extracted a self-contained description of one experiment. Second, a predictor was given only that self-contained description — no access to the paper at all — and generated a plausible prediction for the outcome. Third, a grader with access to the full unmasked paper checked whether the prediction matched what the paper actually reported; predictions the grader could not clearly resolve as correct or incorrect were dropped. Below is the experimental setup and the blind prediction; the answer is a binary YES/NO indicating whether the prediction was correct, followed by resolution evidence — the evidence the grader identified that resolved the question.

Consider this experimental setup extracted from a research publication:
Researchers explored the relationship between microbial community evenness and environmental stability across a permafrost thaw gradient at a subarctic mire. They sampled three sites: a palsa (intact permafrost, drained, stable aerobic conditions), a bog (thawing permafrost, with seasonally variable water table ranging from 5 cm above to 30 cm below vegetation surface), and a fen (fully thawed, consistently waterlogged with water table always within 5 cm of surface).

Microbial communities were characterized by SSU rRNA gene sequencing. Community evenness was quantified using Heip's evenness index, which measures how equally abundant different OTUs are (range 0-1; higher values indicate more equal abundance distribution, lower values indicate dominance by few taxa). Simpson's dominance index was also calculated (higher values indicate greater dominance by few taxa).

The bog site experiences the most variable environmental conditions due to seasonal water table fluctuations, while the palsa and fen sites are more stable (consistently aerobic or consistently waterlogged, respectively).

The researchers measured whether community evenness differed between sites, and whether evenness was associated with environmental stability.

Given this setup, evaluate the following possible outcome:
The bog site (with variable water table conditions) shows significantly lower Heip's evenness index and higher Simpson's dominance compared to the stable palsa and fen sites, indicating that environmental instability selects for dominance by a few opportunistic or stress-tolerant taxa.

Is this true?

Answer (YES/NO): NO